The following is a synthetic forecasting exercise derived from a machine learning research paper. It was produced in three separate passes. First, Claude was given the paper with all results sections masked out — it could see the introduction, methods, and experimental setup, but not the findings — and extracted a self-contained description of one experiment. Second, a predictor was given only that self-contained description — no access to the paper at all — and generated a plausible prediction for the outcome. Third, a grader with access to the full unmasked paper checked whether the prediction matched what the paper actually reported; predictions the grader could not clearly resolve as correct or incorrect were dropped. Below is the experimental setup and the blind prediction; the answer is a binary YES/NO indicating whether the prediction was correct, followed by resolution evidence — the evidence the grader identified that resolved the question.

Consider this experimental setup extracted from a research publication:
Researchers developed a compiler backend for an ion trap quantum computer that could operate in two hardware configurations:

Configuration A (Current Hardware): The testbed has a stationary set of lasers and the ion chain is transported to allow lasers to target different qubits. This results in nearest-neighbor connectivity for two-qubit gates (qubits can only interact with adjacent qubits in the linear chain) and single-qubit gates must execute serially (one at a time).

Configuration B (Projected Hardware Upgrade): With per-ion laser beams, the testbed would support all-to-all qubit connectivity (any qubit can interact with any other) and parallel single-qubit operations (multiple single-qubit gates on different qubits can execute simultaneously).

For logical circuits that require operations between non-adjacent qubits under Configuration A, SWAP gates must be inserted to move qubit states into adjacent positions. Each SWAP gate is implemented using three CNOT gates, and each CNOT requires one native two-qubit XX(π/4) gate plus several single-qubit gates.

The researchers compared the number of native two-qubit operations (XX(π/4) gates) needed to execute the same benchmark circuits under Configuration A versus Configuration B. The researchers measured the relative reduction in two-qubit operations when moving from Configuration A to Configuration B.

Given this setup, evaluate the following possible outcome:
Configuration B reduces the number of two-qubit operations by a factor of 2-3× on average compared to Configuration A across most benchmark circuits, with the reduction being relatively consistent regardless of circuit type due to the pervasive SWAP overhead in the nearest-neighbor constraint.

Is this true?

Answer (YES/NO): NO